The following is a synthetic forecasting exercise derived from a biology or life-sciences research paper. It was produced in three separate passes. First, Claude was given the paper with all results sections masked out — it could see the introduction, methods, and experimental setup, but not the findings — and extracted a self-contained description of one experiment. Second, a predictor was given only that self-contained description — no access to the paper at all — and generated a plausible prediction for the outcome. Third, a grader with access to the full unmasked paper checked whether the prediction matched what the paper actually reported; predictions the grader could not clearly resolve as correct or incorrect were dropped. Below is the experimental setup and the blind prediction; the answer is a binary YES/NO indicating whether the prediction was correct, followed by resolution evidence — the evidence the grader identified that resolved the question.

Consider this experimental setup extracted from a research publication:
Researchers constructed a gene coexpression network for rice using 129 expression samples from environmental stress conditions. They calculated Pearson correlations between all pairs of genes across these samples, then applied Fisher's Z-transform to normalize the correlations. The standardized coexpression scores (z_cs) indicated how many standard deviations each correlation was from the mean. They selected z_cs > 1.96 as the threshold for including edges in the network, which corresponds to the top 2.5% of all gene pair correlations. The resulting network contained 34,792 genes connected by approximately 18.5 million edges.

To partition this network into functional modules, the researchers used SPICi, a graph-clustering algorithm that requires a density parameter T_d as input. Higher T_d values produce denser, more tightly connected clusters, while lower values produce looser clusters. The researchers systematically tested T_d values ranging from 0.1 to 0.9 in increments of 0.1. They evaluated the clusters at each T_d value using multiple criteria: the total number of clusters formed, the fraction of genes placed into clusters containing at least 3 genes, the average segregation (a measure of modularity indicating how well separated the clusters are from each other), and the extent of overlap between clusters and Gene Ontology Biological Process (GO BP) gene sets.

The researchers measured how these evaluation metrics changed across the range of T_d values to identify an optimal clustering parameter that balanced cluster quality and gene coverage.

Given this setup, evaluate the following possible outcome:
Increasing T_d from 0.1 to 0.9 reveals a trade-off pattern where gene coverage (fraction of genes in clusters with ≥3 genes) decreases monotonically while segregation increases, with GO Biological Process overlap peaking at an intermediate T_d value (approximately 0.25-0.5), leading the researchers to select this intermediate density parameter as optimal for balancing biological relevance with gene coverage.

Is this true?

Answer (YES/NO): NO